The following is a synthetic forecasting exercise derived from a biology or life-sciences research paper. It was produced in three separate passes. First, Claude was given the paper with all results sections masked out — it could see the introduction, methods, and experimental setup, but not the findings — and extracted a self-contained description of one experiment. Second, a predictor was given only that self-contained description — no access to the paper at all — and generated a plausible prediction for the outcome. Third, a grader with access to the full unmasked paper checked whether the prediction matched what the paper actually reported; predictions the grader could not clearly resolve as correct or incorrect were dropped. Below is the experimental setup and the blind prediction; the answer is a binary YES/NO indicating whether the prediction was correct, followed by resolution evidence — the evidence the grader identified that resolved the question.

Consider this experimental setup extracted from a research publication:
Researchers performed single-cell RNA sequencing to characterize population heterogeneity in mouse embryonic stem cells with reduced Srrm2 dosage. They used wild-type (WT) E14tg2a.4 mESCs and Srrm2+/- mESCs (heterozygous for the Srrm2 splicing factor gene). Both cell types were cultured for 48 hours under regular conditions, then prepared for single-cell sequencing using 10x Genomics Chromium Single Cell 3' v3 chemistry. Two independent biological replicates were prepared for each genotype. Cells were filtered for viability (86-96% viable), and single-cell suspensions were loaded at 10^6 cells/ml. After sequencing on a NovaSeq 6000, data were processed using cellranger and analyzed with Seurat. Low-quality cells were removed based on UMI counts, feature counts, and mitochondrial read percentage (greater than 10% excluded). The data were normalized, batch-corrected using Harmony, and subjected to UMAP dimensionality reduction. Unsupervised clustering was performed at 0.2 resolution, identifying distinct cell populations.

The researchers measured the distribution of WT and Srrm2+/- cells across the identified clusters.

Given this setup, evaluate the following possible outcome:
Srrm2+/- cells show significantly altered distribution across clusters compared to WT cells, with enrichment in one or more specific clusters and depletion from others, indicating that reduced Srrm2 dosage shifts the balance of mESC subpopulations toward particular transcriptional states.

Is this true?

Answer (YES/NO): YES